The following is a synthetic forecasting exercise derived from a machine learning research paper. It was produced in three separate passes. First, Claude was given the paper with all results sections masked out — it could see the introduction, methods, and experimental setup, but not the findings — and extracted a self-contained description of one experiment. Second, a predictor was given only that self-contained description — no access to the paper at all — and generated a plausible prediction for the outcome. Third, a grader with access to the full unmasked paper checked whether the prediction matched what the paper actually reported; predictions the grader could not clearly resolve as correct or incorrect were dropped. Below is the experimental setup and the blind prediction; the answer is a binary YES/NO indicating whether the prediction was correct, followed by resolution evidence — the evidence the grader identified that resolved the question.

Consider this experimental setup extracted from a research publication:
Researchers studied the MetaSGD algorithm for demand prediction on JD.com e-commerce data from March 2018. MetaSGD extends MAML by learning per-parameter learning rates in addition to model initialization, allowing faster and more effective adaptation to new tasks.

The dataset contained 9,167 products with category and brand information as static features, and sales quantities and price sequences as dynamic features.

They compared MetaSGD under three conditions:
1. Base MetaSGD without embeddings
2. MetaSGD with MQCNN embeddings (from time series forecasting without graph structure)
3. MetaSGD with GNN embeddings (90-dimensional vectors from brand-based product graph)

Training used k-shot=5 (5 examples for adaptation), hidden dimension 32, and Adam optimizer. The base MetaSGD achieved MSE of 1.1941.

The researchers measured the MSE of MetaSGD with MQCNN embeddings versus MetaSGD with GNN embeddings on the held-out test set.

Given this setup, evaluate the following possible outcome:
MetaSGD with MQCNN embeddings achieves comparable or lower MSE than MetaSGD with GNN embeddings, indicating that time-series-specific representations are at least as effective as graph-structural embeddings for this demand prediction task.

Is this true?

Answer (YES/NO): YES